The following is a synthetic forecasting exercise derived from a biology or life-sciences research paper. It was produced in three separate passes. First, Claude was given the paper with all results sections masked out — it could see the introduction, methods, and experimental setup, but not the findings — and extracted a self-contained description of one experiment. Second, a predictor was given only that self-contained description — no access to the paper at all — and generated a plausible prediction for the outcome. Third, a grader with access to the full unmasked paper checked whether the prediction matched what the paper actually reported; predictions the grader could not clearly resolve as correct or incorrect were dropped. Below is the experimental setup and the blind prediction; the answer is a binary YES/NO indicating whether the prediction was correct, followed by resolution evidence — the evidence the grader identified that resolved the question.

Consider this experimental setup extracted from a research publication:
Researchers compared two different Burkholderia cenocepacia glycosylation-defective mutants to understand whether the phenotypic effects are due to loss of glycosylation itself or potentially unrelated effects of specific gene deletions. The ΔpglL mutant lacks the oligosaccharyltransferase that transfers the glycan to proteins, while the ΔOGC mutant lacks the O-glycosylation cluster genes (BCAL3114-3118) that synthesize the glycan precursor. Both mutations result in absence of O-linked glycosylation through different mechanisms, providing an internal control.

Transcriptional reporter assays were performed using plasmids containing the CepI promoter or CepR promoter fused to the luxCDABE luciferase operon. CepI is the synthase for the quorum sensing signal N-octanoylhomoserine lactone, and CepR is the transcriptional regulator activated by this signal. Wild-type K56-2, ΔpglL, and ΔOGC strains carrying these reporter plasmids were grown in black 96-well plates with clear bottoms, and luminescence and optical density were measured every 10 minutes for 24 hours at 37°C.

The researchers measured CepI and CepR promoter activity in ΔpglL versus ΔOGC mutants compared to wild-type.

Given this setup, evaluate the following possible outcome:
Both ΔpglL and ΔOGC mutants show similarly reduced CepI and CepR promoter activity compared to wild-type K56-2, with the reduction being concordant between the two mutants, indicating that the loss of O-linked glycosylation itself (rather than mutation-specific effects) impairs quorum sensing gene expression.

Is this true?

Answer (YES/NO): YES